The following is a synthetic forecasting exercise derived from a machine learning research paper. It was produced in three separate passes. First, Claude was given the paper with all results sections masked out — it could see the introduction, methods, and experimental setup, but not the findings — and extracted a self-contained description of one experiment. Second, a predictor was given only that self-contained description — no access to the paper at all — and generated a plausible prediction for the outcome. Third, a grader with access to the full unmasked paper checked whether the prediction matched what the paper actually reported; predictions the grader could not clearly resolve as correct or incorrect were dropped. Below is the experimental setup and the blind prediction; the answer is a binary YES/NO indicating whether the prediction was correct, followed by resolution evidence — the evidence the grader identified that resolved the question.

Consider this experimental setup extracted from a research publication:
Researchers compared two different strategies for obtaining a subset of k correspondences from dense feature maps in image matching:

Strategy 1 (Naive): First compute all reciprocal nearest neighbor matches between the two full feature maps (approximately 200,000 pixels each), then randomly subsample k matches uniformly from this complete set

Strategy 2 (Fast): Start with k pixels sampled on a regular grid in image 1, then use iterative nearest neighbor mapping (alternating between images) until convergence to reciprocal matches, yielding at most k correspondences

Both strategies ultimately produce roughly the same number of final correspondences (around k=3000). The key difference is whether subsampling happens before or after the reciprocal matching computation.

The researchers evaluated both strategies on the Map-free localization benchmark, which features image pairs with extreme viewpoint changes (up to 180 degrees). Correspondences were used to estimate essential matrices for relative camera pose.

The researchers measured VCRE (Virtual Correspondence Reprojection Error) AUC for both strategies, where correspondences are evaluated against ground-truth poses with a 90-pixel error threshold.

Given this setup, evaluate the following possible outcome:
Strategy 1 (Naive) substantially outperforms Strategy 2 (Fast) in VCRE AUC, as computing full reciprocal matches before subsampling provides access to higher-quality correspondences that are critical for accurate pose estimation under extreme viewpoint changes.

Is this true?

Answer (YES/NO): NO